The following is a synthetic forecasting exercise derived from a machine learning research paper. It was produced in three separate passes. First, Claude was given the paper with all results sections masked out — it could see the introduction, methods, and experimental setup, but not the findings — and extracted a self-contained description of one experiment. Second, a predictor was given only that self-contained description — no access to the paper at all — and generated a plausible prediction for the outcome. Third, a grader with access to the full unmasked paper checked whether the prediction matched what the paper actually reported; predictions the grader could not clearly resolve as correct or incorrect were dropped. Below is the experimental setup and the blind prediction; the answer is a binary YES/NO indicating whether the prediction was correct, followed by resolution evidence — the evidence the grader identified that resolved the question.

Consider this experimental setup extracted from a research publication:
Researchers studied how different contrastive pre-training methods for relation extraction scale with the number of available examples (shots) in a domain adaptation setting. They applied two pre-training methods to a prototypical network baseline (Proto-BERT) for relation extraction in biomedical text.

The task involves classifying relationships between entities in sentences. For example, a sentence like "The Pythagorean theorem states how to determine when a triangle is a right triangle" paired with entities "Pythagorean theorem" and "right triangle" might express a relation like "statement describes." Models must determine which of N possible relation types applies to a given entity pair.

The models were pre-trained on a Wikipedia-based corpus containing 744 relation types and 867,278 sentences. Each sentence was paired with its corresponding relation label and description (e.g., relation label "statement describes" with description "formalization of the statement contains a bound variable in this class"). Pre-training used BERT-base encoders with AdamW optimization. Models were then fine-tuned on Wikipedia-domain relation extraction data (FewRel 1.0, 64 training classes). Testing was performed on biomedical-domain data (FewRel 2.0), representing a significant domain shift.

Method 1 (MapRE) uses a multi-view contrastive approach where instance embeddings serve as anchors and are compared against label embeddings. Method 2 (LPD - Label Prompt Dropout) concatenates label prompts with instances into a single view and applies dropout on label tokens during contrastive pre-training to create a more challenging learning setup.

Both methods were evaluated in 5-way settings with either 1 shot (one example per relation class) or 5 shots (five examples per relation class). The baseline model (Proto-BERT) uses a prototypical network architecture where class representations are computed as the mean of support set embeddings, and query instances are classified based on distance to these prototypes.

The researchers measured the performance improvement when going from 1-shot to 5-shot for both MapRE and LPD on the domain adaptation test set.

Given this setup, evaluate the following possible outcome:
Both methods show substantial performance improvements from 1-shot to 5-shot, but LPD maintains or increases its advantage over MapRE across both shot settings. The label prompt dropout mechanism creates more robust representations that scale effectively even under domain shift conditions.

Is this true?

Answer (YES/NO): NO